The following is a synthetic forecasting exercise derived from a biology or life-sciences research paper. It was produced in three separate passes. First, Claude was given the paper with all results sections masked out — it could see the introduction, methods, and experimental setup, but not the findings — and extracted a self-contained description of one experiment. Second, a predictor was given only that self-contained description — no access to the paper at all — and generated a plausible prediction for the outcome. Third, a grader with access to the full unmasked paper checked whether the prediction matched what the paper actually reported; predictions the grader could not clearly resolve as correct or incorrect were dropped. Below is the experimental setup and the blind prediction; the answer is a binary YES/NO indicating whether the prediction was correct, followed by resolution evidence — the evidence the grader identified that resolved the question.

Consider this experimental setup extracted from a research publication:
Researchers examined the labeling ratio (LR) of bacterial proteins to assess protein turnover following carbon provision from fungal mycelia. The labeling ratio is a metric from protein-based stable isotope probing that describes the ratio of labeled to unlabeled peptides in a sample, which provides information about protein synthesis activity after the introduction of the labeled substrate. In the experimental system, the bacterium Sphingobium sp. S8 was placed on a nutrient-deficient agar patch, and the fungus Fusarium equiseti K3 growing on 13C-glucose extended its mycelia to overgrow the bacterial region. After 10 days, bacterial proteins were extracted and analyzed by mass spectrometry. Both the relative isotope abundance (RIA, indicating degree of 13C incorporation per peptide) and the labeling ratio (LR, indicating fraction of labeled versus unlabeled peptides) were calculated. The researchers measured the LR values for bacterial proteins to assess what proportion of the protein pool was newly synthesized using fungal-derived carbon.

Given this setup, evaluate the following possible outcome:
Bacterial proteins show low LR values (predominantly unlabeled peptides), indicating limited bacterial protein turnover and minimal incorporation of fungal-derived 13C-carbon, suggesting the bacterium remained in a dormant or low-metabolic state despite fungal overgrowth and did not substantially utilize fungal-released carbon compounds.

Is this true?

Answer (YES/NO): NO